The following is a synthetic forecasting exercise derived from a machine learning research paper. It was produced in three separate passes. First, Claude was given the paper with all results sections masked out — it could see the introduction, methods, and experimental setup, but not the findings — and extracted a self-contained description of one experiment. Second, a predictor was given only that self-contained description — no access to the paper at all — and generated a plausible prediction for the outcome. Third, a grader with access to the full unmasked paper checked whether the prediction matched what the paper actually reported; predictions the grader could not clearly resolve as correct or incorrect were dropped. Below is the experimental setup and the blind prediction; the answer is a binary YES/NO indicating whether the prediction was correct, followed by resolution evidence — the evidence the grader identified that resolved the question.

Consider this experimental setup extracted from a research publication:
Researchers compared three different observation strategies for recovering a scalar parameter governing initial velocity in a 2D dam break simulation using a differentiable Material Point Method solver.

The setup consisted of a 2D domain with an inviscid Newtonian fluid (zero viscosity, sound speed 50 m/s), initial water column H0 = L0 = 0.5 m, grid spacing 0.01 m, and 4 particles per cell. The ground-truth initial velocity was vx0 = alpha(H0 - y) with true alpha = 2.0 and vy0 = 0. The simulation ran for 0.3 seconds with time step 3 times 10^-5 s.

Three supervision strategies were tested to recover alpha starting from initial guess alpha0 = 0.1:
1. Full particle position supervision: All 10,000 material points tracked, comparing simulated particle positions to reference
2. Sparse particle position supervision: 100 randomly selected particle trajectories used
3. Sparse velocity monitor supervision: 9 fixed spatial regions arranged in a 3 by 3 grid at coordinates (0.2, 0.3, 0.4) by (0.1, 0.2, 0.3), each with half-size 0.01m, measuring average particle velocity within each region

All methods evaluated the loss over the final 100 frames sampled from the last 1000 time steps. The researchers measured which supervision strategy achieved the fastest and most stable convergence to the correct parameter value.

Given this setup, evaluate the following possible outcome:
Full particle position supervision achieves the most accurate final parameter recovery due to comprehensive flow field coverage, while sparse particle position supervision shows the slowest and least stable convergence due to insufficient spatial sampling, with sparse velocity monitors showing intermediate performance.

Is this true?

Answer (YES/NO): NO